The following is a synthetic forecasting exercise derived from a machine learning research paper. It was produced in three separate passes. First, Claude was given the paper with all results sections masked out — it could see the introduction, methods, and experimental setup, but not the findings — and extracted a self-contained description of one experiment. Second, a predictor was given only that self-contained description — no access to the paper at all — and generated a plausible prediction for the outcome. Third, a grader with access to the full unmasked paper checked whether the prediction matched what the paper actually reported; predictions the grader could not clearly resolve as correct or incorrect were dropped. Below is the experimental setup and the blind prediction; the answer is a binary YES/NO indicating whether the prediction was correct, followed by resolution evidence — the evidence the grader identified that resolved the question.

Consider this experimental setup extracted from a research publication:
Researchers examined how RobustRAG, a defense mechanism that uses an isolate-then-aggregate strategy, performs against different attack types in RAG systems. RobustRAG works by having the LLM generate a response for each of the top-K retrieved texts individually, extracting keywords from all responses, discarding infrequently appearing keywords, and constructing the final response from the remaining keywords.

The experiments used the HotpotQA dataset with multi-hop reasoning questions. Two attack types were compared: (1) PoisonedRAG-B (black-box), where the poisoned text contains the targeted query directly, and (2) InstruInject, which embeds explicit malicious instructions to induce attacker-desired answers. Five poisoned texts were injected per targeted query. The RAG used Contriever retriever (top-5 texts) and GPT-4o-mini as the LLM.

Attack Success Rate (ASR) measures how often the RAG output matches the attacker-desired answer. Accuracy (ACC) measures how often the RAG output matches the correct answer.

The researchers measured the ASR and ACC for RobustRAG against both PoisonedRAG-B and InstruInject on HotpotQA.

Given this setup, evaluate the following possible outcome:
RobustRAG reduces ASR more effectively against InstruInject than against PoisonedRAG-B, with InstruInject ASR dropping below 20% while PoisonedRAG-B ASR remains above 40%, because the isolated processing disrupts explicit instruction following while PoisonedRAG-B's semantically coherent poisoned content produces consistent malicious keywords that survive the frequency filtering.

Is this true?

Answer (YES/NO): NO